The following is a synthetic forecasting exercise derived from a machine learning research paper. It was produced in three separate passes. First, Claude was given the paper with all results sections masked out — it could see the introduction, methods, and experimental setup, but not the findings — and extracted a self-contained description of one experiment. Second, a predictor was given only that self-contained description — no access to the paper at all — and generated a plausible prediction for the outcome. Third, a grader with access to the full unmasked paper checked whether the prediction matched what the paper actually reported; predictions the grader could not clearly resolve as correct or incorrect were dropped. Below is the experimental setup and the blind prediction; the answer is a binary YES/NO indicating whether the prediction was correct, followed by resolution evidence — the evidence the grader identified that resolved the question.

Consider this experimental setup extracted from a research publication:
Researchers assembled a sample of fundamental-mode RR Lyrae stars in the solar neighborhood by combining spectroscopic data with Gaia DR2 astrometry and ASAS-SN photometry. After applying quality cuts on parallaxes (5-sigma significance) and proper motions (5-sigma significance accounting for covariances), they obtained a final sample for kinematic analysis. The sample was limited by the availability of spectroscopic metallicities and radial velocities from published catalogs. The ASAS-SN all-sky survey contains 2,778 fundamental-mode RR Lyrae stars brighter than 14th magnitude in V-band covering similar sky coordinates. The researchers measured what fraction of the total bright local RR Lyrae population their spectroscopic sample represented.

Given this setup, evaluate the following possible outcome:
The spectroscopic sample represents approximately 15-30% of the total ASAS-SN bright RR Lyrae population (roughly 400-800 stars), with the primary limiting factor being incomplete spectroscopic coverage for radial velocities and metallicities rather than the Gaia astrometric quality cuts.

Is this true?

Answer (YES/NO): NO